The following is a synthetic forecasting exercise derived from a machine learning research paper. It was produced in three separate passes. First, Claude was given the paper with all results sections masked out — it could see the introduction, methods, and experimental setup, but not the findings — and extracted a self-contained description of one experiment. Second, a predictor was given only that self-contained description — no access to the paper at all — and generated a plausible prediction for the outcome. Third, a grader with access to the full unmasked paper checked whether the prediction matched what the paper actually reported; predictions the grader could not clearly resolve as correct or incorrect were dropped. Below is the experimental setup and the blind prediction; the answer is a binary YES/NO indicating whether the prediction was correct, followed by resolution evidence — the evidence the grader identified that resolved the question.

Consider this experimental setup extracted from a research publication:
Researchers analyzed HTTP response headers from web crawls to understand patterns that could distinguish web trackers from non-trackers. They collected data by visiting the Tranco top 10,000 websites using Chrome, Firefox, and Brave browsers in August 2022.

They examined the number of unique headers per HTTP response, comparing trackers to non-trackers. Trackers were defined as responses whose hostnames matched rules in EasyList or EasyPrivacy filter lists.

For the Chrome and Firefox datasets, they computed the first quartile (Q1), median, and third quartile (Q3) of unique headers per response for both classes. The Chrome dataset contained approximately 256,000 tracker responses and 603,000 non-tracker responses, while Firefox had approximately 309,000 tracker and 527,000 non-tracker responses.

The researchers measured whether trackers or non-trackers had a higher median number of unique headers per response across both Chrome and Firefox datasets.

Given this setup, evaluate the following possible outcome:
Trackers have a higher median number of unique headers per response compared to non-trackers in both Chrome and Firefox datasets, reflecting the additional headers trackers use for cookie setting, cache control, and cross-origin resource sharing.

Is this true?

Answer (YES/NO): NO